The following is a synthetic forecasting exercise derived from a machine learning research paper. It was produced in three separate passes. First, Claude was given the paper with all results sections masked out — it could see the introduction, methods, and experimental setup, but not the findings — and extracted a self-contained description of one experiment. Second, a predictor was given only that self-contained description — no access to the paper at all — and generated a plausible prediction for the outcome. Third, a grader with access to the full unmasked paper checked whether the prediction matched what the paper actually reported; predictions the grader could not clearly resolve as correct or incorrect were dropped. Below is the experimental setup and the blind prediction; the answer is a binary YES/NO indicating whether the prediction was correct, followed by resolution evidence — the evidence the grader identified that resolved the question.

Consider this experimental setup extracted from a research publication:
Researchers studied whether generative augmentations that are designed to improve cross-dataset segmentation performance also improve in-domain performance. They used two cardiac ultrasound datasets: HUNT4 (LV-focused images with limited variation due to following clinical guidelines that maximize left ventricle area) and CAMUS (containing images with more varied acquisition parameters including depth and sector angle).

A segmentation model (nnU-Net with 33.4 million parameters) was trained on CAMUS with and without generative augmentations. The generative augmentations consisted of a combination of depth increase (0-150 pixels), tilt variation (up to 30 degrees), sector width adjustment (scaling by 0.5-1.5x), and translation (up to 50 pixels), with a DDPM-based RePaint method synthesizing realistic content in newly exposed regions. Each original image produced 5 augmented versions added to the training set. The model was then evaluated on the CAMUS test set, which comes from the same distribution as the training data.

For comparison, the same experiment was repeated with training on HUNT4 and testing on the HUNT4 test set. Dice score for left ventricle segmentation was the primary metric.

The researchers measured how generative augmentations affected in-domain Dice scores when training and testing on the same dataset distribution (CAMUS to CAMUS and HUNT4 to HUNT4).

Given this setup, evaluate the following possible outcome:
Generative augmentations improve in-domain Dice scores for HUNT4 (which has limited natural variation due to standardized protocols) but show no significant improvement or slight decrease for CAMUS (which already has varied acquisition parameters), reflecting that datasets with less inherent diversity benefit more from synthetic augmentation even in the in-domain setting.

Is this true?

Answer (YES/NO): NO